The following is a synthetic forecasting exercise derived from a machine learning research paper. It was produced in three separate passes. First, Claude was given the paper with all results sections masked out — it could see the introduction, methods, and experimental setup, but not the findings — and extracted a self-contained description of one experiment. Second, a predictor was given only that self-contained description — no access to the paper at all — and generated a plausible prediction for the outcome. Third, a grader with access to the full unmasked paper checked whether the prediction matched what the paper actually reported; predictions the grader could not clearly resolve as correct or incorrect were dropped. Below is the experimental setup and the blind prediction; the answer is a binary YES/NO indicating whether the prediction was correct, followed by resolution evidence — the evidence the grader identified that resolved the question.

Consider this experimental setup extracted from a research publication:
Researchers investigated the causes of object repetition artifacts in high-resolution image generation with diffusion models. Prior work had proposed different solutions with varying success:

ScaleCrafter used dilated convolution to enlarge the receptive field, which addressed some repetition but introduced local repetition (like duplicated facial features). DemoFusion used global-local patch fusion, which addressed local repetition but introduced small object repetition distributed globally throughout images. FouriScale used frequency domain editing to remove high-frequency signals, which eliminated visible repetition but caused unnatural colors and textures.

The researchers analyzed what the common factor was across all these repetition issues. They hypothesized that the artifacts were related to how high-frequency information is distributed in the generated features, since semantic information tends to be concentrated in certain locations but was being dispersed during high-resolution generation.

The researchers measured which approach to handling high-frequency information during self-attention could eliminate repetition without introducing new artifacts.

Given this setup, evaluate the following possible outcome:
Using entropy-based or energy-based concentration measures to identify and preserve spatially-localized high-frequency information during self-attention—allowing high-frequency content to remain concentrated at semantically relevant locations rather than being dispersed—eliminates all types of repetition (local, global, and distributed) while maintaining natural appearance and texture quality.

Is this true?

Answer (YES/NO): NO